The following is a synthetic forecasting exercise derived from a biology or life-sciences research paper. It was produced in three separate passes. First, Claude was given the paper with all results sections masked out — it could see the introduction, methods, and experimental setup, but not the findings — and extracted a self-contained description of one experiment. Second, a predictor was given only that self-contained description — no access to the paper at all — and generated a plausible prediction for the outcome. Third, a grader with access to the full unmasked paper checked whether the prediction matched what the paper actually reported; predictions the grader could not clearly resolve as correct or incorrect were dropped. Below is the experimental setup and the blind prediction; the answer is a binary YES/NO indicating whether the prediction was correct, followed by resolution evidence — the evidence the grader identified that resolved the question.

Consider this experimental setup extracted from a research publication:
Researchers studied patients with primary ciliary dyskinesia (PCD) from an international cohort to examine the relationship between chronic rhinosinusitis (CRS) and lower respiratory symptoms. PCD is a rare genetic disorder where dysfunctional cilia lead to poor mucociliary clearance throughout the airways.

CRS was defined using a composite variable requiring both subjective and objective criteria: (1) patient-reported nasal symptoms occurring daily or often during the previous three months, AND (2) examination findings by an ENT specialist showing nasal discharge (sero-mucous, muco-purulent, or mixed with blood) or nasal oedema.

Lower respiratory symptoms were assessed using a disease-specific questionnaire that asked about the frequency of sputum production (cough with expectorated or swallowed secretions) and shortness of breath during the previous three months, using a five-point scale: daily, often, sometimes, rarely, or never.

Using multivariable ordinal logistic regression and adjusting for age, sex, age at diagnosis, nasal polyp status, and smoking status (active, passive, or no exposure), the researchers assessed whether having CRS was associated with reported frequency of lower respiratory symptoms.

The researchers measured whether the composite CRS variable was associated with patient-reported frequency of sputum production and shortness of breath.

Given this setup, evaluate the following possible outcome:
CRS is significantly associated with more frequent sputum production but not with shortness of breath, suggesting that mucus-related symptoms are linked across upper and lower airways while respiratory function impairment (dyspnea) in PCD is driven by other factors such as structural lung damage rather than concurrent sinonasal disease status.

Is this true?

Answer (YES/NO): NO